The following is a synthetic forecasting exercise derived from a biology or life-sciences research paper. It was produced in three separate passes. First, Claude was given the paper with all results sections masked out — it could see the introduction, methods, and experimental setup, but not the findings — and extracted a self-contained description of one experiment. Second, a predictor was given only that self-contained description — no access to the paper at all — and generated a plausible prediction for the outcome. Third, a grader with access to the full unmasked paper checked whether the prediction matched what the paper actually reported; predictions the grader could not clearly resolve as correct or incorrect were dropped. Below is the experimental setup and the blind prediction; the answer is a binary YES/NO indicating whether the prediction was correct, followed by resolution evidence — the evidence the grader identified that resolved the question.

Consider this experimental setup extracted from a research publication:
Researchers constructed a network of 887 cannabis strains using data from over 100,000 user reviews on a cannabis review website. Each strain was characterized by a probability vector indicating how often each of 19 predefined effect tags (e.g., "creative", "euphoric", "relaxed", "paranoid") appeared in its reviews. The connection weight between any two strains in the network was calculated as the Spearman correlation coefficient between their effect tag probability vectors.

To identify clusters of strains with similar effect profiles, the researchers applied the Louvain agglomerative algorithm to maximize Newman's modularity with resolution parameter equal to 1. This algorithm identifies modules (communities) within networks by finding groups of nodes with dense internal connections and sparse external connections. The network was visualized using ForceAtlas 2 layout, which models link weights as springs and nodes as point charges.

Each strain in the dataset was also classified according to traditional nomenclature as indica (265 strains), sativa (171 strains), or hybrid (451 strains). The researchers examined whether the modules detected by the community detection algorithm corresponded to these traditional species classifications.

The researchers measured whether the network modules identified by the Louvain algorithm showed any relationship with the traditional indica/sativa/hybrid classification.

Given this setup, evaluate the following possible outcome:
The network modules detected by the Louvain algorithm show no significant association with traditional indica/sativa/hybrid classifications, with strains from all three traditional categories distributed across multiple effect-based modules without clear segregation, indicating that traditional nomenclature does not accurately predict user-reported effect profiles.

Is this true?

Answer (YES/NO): NO